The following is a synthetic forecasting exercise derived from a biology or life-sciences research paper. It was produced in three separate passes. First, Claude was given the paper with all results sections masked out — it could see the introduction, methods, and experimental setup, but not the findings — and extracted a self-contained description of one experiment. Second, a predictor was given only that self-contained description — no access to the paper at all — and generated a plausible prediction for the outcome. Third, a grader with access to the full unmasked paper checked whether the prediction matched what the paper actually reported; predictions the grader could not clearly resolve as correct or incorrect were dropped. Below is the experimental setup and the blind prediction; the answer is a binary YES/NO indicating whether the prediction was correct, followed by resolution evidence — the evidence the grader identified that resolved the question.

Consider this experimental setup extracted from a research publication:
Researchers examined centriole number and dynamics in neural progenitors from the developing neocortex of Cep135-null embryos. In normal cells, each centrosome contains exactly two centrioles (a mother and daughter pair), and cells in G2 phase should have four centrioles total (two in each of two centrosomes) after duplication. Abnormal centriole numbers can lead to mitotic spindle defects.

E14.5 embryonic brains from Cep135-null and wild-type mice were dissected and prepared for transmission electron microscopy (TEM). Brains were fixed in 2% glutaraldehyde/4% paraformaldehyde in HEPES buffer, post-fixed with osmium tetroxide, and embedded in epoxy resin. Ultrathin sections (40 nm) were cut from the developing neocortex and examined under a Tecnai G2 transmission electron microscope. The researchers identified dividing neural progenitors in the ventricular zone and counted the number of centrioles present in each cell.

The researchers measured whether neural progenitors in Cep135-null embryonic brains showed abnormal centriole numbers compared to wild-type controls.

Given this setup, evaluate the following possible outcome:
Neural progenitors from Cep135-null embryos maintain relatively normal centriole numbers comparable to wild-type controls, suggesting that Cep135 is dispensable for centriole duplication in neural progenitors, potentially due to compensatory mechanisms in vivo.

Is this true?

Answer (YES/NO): NO